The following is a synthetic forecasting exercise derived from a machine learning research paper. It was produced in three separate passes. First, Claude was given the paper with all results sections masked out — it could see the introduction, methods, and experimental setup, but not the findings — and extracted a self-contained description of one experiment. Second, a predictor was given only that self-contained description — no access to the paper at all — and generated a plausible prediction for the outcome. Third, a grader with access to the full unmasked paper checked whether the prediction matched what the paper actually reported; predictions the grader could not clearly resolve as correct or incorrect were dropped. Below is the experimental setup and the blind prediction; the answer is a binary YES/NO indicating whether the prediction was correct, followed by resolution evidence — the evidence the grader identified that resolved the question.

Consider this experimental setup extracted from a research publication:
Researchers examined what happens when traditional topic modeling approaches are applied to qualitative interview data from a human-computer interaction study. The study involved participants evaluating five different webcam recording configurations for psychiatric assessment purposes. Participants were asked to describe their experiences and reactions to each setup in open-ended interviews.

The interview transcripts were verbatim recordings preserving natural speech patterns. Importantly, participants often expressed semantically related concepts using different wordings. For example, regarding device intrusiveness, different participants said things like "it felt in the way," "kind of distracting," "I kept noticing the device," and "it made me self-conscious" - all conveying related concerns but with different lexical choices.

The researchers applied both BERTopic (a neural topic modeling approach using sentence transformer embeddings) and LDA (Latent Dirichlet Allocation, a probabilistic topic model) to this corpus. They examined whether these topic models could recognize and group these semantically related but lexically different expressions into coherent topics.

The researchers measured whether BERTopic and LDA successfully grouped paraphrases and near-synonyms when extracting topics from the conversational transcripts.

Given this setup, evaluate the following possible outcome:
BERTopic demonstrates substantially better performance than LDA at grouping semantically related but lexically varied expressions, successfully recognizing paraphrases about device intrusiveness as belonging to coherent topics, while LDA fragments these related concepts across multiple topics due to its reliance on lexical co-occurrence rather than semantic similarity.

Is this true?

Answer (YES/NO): NO